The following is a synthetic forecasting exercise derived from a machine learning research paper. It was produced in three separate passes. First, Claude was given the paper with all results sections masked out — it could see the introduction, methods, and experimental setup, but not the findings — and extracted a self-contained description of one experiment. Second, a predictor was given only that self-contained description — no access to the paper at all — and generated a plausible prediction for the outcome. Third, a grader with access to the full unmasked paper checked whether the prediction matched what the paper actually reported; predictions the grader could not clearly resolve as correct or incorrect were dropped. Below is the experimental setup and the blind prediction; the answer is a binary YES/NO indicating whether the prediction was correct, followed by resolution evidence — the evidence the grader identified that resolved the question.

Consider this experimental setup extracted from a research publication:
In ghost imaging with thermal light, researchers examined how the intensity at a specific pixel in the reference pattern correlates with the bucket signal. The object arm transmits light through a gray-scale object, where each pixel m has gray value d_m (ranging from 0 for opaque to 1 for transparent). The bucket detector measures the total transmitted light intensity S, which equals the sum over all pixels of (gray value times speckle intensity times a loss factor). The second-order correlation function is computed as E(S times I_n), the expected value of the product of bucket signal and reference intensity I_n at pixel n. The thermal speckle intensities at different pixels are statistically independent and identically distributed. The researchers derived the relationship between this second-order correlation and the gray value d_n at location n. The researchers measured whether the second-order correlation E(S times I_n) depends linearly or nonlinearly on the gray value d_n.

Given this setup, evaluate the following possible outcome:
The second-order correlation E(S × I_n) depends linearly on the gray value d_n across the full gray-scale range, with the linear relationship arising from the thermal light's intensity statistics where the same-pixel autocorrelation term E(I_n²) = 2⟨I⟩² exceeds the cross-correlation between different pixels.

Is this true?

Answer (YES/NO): NO